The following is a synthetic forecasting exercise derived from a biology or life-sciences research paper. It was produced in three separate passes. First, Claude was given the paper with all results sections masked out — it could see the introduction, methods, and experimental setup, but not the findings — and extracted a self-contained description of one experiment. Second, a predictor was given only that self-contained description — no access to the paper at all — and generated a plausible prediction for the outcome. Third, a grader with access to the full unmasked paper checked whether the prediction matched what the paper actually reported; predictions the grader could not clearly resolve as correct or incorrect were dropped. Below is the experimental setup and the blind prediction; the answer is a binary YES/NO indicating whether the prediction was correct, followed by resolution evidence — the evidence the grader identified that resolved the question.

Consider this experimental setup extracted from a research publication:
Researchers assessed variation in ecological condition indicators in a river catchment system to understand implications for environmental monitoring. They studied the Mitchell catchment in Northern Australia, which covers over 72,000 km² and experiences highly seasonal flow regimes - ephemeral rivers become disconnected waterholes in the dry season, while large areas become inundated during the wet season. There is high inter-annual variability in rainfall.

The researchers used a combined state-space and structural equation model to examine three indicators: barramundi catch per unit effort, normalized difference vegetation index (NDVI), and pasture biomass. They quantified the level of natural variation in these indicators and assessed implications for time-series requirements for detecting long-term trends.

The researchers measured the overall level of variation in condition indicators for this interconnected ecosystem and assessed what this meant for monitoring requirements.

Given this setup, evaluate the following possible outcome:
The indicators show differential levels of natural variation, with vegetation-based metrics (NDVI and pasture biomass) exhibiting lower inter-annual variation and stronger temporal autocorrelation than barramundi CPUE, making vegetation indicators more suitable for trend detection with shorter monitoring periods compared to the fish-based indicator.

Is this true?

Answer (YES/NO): NO